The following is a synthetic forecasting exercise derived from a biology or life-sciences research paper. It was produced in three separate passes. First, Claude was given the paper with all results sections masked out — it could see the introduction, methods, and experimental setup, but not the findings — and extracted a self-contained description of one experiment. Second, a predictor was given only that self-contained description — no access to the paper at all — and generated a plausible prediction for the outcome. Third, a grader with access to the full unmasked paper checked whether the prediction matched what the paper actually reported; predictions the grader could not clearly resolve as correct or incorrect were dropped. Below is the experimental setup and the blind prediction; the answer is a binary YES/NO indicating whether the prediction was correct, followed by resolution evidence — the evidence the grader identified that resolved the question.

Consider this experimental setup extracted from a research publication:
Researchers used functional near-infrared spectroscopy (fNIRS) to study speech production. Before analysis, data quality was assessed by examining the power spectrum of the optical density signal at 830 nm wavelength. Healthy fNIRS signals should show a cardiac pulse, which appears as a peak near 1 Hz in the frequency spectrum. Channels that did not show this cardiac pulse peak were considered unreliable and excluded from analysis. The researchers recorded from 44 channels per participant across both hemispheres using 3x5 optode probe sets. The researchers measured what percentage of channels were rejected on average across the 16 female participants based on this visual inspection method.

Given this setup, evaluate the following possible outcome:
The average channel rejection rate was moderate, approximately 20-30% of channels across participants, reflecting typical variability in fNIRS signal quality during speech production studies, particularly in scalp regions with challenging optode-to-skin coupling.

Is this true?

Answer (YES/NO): YES